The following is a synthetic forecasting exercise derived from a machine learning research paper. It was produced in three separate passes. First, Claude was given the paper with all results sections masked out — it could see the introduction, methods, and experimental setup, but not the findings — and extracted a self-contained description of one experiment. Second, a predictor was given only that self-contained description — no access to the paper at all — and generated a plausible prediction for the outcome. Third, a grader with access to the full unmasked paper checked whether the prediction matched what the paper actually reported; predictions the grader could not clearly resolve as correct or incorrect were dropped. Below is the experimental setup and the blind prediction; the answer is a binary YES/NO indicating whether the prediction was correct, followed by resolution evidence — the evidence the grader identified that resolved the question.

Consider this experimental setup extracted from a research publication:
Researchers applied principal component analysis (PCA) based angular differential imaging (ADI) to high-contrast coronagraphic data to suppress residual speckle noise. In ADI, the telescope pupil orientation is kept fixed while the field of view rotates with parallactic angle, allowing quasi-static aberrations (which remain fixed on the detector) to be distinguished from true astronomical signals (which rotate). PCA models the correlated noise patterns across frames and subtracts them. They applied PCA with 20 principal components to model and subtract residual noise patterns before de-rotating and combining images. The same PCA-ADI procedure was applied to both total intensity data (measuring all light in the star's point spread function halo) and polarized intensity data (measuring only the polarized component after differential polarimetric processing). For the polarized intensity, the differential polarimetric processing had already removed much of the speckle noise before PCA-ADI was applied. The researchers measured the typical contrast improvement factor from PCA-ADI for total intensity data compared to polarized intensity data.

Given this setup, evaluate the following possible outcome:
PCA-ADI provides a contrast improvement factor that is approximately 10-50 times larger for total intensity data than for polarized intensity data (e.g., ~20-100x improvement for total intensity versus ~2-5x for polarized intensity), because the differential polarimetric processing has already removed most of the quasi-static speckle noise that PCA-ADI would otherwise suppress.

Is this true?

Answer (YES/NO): NO